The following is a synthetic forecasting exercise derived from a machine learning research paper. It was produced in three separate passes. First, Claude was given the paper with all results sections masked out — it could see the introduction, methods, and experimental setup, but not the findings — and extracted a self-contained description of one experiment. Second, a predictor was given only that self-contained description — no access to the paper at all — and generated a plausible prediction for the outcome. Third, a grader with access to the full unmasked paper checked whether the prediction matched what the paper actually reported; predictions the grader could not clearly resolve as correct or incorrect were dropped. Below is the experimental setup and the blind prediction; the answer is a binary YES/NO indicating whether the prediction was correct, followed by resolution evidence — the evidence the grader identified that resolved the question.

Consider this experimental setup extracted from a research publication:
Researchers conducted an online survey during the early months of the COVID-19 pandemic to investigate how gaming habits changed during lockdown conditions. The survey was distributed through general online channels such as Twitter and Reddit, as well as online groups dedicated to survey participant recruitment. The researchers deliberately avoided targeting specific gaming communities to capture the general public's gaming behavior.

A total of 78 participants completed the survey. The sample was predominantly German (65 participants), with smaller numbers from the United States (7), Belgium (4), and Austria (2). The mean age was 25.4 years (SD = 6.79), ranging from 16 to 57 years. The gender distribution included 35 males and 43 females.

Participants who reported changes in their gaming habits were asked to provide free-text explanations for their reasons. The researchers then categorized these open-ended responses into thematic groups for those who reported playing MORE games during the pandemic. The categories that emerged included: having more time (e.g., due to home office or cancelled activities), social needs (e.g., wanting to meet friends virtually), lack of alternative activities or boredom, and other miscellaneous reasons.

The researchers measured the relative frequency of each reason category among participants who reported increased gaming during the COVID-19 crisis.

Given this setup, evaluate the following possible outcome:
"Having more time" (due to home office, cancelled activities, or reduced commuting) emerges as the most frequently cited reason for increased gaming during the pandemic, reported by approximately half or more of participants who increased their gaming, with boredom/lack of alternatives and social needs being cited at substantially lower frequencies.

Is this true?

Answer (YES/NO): NO